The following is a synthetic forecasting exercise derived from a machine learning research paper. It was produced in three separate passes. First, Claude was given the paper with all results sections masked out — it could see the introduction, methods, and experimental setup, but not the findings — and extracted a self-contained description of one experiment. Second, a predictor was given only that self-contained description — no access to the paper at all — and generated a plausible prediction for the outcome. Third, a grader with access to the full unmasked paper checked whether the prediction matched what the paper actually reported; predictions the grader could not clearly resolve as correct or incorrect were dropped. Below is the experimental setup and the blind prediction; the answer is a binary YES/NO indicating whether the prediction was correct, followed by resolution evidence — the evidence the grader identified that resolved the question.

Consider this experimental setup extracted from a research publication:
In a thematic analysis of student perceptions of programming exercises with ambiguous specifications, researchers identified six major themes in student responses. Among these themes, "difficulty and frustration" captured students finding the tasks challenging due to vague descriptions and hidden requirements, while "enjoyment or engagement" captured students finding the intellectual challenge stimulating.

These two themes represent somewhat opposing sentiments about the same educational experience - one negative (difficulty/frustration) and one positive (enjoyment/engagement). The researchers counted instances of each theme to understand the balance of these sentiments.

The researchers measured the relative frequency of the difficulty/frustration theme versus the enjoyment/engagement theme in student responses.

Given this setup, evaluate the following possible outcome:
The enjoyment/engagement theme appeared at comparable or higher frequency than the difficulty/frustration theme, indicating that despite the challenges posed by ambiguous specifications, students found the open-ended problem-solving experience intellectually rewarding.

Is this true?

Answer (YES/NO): NO